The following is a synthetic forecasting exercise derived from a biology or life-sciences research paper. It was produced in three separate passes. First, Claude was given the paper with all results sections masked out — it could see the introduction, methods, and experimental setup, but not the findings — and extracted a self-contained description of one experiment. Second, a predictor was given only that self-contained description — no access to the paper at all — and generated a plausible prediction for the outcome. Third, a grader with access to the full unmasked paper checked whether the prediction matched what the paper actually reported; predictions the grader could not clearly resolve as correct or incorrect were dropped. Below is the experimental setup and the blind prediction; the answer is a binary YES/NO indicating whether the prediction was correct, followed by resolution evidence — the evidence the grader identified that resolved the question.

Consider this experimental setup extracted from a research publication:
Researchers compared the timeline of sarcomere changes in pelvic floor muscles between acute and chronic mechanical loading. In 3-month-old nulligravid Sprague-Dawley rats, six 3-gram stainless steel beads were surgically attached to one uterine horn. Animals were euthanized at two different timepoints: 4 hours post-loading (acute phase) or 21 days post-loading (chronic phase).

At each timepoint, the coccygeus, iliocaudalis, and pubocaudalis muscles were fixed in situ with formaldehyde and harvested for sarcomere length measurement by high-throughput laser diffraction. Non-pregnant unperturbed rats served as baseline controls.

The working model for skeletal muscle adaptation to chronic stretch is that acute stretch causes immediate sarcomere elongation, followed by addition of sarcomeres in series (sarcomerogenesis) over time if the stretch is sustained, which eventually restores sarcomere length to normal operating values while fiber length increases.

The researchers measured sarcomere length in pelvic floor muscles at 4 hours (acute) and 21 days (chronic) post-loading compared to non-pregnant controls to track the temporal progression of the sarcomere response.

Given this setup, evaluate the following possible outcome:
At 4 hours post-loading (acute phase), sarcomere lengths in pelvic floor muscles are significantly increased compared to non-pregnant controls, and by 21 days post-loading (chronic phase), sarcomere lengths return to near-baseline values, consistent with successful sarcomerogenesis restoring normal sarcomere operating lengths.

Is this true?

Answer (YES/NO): YES